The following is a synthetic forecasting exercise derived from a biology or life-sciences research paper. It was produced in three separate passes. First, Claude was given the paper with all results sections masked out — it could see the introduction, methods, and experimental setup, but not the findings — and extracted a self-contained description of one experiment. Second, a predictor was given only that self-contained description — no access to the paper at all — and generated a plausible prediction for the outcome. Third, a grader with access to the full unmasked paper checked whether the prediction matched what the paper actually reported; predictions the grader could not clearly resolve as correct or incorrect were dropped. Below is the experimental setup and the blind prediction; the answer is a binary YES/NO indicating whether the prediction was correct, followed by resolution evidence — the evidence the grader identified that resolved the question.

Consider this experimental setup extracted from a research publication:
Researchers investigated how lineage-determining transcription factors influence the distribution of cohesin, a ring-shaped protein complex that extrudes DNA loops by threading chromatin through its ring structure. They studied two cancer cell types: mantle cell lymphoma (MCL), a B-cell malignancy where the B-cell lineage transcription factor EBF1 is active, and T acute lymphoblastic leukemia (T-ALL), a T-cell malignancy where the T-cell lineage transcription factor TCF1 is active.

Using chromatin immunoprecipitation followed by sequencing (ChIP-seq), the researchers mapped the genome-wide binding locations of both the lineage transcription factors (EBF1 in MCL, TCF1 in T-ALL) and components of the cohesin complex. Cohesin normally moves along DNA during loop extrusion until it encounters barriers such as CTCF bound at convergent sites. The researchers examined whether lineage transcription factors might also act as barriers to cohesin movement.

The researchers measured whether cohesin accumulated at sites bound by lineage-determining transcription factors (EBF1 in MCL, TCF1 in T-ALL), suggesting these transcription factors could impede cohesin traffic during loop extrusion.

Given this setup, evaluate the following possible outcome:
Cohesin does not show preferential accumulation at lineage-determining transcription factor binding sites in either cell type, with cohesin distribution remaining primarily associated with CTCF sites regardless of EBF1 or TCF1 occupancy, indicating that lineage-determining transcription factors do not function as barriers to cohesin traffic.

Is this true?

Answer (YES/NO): NO